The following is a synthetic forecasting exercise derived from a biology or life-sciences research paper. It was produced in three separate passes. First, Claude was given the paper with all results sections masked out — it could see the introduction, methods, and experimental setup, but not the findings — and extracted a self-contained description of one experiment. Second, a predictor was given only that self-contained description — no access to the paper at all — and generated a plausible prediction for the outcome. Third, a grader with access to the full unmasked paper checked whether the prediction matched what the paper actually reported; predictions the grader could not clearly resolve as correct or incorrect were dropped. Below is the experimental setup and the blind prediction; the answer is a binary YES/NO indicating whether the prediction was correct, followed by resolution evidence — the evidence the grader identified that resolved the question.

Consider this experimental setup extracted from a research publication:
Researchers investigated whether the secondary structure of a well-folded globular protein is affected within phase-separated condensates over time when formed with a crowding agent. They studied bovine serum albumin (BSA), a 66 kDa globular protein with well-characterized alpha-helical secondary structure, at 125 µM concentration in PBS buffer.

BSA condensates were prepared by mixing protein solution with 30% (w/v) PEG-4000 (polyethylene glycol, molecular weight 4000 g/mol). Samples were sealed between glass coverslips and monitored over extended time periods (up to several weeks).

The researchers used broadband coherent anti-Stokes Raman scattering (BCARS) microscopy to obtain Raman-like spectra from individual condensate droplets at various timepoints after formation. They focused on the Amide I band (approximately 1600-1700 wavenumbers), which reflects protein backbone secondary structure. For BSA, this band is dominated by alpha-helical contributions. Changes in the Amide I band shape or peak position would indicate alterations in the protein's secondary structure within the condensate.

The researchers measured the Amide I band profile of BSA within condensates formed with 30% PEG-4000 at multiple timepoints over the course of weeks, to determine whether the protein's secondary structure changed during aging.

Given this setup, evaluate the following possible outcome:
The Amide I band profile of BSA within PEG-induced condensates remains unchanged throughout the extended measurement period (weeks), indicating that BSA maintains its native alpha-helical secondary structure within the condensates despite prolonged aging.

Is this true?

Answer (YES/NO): NO